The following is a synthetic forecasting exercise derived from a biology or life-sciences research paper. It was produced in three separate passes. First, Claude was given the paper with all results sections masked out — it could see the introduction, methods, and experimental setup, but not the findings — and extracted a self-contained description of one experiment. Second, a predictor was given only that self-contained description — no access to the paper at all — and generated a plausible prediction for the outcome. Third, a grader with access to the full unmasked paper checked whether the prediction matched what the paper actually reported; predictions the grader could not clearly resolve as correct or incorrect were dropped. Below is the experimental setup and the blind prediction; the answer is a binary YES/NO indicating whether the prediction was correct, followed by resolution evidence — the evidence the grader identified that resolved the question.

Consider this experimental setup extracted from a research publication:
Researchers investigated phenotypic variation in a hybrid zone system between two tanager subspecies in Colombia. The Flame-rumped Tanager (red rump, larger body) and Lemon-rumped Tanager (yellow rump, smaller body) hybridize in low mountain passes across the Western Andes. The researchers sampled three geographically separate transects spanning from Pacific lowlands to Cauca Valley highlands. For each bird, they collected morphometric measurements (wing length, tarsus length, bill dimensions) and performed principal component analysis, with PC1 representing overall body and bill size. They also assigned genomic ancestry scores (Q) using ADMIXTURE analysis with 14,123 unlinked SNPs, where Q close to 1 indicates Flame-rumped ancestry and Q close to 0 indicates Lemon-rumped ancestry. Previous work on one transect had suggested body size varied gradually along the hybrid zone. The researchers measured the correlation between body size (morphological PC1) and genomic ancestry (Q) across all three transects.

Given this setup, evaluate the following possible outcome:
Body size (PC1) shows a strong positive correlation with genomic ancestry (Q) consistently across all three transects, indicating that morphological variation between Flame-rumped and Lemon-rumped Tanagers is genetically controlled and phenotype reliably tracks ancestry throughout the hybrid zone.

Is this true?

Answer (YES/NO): NO